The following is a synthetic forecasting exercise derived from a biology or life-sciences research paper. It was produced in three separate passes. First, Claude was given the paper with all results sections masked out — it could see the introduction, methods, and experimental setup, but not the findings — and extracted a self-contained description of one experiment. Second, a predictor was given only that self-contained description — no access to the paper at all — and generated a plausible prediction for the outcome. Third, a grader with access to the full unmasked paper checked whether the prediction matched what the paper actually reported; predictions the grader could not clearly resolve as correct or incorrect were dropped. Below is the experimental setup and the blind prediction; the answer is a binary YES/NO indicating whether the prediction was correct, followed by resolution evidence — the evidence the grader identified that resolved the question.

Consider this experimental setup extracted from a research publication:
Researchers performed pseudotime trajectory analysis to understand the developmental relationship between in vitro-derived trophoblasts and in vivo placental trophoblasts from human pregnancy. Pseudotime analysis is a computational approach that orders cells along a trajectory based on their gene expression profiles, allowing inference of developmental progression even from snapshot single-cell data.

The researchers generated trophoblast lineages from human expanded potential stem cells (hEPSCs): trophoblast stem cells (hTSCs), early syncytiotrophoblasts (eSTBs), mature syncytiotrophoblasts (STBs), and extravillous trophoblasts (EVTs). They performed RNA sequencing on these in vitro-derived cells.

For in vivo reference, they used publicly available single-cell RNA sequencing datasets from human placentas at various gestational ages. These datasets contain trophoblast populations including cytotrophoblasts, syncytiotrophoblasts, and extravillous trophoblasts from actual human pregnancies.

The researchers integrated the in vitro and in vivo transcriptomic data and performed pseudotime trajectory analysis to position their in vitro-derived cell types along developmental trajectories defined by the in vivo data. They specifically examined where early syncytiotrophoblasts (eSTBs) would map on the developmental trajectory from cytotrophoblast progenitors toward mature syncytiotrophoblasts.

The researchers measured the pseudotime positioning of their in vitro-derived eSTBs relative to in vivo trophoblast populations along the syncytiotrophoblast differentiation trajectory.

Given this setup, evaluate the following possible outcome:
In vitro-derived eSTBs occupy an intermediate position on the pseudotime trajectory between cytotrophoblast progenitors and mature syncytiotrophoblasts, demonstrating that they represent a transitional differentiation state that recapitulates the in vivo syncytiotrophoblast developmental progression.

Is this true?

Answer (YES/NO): NO